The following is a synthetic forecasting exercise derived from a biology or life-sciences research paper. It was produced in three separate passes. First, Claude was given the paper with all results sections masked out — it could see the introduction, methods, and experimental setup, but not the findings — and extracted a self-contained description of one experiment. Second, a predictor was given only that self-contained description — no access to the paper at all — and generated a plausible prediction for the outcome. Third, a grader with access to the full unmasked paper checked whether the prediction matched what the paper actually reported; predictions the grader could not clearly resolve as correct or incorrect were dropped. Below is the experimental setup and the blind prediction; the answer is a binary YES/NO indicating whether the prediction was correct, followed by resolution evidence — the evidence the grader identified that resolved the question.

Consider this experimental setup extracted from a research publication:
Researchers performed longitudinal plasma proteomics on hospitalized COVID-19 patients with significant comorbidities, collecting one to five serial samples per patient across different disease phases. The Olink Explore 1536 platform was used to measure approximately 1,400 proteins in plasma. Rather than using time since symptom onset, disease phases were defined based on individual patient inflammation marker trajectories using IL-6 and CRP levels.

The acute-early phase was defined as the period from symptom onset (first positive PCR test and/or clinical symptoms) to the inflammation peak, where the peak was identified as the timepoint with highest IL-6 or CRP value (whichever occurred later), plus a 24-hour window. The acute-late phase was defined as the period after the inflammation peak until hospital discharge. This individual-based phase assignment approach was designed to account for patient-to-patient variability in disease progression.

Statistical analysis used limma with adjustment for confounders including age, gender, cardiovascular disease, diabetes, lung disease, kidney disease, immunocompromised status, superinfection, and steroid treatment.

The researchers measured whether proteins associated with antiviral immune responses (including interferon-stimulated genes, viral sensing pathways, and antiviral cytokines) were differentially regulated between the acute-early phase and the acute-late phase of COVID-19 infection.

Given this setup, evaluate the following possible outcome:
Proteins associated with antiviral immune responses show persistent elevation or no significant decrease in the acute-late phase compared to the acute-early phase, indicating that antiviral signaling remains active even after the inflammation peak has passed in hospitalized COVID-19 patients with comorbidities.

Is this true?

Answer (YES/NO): NO